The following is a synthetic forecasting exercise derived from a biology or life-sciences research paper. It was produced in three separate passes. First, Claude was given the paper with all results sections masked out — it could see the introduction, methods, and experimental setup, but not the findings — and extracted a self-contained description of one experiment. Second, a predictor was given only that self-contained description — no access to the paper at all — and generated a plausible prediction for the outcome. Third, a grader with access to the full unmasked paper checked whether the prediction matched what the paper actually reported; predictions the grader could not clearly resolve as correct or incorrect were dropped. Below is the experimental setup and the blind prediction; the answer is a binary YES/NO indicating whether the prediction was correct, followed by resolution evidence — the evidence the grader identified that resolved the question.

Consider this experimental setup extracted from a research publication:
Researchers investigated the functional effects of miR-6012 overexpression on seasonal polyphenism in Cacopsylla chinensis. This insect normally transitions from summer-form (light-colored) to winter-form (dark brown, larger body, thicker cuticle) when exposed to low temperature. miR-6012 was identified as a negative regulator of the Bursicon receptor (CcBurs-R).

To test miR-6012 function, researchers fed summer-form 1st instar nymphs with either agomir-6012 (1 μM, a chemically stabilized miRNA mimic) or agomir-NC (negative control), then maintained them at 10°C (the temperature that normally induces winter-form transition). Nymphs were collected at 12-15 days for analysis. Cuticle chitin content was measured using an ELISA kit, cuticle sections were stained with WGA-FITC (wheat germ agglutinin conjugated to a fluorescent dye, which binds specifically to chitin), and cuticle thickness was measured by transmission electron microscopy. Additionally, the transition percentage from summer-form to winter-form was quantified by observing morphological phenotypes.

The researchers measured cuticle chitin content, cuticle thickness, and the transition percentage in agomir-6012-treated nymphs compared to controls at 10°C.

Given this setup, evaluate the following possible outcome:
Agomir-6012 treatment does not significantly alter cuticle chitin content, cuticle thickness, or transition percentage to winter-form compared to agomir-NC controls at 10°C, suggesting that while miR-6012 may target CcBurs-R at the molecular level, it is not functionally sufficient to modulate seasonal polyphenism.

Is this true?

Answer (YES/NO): NO